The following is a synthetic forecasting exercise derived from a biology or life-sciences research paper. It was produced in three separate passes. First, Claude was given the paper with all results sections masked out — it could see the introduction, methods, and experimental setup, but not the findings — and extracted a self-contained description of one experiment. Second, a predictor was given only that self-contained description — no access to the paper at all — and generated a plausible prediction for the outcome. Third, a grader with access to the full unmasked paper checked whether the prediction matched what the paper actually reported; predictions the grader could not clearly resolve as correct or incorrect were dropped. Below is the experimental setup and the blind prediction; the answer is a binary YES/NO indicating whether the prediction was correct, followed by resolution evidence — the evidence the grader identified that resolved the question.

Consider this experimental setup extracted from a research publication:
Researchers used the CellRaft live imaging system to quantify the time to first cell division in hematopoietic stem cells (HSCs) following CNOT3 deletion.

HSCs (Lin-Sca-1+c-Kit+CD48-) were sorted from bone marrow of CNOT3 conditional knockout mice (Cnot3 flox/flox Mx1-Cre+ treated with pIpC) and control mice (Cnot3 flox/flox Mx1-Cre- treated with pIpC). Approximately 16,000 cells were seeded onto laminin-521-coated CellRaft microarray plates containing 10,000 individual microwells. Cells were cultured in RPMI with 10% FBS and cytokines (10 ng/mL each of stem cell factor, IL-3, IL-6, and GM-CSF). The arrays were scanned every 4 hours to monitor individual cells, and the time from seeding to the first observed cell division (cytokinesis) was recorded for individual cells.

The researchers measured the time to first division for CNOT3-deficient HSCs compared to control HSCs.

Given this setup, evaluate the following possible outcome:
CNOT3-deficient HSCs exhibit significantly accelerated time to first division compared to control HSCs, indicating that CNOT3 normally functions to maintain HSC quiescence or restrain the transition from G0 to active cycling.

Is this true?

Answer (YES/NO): NO